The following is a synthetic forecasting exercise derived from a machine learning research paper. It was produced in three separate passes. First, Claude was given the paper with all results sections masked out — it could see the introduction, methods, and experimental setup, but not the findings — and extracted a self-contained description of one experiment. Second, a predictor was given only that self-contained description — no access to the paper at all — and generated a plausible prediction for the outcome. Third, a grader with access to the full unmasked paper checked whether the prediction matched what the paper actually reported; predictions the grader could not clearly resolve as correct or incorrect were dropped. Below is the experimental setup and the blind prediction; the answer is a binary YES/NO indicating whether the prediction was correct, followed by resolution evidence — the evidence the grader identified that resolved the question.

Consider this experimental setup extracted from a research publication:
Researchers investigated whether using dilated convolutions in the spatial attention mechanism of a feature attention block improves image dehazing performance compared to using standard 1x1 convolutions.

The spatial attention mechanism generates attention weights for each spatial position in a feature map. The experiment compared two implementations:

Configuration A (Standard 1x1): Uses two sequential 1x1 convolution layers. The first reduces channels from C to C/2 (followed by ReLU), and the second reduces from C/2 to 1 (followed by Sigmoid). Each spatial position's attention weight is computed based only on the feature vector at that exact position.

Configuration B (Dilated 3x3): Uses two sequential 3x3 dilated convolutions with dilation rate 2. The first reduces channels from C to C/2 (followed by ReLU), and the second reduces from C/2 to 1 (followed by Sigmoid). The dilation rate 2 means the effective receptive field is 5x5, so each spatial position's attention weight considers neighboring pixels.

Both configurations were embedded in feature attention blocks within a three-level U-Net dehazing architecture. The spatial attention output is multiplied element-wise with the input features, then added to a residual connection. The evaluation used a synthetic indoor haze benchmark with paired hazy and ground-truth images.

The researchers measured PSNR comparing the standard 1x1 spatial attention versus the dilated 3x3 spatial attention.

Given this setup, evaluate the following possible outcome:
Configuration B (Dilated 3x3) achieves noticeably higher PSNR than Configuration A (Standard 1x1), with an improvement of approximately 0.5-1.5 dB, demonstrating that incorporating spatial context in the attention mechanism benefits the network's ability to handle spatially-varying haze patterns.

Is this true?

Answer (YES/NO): YES